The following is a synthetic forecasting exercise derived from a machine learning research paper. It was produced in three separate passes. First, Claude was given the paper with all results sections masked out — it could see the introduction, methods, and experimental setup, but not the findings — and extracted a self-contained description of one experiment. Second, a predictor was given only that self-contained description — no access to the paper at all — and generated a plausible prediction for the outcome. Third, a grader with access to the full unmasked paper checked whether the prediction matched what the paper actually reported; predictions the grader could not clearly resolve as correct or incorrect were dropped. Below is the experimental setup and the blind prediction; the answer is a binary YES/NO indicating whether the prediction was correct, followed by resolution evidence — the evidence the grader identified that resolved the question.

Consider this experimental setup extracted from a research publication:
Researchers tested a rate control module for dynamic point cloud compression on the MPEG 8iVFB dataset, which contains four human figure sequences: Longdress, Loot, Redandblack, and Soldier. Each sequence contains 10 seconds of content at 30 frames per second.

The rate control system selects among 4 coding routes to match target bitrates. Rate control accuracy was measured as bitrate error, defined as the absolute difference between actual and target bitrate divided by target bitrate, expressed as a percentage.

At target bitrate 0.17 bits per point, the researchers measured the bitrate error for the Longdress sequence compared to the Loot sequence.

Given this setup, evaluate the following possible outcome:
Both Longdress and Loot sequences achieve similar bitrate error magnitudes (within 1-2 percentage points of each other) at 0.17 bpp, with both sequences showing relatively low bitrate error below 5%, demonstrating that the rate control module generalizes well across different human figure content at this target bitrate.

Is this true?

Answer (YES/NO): YES